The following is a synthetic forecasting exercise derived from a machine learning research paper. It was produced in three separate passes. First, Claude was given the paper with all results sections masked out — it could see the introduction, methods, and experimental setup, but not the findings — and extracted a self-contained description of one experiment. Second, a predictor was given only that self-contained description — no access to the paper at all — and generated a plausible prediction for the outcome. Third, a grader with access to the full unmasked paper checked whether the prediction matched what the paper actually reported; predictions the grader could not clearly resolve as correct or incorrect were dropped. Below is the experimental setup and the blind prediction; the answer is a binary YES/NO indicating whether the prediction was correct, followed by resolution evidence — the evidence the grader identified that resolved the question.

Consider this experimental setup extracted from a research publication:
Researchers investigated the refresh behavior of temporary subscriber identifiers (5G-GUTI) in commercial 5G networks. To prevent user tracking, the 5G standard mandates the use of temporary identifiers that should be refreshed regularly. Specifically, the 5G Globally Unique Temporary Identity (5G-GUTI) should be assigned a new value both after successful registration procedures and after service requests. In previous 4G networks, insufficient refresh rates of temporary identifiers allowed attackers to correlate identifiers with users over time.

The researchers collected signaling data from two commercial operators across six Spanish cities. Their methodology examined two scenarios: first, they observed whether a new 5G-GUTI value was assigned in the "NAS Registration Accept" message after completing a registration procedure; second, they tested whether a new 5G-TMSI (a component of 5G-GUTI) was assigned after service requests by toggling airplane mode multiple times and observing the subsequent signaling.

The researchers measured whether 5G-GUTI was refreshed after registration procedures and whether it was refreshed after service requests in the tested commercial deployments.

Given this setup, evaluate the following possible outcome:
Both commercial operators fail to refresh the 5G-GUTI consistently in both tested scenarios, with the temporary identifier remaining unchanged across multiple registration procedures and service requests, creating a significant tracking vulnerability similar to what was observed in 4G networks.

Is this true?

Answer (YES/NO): NO